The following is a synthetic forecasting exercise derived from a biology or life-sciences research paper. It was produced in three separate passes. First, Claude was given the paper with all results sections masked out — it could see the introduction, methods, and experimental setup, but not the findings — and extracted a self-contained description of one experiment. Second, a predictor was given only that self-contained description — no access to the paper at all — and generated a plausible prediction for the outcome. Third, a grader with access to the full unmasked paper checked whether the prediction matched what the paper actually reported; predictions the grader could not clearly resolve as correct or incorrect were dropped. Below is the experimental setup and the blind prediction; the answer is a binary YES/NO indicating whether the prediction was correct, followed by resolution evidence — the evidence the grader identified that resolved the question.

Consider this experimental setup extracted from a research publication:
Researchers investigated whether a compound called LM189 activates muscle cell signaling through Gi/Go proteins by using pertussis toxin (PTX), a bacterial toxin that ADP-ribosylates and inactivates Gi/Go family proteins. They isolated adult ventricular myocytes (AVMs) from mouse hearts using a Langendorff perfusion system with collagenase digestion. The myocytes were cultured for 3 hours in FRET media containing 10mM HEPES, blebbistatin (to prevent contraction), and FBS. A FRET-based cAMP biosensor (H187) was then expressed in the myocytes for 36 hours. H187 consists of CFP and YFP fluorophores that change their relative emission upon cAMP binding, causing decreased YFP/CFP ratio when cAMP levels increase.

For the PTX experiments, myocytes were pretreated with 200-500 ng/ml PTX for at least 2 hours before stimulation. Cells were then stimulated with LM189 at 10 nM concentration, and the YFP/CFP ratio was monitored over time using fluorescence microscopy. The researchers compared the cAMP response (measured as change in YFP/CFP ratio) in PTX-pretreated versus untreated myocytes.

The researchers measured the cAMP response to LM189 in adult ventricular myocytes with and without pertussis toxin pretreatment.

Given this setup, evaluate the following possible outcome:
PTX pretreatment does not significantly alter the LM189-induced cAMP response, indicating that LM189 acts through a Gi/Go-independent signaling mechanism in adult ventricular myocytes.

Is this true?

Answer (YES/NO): NO